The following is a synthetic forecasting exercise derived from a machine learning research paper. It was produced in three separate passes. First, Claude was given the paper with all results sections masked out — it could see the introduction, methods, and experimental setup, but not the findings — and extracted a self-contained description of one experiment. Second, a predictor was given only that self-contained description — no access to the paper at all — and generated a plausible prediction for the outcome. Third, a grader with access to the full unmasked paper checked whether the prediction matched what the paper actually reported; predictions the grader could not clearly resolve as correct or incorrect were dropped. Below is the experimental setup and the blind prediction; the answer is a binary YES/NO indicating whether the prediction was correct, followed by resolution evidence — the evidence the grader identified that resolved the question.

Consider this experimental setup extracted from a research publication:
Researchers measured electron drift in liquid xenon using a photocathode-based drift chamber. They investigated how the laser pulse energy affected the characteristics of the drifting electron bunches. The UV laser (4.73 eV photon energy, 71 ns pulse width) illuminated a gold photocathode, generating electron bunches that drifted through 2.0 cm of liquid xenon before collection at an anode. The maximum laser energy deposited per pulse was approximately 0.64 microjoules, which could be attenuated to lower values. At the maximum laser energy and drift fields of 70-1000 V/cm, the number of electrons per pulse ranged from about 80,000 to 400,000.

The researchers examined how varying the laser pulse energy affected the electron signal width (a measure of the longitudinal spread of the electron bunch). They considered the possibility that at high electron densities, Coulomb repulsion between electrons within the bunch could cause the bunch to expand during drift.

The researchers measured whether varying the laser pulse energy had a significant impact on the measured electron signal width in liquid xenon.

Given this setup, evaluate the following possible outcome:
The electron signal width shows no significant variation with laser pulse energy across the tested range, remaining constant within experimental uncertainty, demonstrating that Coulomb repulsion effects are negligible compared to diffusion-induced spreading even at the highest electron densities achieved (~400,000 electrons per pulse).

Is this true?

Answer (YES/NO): NO